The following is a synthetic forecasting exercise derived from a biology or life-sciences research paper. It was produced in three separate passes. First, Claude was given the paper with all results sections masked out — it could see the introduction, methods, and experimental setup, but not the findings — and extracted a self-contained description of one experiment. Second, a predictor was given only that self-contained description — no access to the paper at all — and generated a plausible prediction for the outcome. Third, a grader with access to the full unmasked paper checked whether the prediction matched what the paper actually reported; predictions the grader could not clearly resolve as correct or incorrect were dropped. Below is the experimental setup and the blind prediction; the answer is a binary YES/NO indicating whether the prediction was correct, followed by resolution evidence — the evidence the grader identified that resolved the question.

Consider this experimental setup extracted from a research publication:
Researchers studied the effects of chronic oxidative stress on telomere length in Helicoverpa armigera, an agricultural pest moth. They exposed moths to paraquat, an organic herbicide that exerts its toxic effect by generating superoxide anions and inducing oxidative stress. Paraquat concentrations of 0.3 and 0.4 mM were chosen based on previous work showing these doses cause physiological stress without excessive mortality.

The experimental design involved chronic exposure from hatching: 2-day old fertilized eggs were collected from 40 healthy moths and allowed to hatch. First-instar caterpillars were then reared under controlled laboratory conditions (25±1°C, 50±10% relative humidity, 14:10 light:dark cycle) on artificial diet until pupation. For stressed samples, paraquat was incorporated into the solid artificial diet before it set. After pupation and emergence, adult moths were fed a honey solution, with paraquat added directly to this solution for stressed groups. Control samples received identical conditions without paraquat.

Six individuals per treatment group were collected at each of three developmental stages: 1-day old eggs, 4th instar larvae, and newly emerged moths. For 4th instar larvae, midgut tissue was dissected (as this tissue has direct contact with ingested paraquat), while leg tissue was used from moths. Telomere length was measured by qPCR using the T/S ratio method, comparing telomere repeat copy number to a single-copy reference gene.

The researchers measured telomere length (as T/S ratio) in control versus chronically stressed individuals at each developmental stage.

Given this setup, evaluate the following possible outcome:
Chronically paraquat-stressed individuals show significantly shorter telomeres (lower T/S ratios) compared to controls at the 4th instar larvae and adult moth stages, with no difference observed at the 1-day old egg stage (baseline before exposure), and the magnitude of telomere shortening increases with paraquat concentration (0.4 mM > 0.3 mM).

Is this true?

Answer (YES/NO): NO